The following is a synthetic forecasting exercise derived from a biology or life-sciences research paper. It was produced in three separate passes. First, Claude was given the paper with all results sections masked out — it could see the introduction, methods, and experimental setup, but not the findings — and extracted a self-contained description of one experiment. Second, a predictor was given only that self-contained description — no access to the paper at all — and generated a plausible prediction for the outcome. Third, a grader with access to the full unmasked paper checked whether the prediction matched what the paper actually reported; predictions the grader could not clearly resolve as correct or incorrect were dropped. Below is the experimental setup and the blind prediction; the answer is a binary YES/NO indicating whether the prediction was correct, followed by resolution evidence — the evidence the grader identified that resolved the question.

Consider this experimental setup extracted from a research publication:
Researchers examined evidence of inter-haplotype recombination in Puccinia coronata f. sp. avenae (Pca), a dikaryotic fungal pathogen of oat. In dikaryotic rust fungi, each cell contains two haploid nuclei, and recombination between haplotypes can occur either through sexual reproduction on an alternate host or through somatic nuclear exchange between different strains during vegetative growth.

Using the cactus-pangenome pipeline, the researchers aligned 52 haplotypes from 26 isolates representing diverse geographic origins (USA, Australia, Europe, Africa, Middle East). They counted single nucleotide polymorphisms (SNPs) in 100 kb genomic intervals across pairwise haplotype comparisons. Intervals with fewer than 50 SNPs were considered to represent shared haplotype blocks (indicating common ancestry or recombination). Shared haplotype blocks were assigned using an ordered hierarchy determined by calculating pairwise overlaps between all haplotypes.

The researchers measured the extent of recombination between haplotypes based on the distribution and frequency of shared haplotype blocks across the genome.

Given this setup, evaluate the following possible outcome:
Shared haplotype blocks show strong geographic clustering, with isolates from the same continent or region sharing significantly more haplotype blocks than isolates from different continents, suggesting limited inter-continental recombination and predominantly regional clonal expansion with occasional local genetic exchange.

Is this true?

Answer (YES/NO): NO